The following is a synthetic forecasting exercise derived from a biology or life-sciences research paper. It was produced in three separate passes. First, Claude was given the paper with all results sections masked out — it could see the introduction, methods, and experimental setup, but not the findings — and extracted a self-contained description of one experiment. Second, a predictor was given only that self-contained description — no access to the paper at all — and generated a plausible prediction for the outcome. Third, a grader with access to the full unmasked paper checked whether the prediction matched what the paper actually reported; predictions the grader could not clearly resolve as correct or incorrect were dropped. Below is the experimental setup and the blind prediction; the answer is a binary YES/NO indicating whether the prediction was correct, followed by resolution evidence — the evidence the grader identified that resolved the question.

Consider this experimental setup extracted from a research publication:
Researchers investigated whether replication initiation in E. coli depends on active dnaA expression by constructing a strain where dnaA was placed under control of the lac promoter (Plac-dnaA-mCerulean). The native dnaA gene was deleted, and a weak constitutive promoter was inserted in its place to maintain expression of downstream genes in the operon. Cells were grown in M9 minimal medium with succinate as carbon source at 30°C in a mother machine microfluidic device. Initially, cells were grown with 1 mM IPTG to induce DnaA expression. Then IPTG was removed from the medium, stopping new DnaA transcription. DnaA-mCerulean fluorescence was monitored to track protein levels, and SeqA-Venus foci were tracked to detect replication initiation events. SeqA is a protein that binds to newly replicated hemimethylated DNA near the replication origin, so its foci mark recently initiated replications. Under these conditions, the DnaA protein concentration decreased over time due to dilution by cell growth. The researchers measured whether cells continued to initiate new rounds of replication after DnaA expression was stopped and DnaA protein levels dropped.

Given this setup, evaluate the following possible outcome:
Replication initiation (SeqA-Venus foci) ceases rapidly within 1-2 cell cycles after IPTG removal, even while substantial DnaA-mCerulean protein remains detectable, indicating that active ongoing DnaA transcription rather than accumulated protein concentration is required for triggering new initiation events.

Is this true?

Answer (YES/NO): NO